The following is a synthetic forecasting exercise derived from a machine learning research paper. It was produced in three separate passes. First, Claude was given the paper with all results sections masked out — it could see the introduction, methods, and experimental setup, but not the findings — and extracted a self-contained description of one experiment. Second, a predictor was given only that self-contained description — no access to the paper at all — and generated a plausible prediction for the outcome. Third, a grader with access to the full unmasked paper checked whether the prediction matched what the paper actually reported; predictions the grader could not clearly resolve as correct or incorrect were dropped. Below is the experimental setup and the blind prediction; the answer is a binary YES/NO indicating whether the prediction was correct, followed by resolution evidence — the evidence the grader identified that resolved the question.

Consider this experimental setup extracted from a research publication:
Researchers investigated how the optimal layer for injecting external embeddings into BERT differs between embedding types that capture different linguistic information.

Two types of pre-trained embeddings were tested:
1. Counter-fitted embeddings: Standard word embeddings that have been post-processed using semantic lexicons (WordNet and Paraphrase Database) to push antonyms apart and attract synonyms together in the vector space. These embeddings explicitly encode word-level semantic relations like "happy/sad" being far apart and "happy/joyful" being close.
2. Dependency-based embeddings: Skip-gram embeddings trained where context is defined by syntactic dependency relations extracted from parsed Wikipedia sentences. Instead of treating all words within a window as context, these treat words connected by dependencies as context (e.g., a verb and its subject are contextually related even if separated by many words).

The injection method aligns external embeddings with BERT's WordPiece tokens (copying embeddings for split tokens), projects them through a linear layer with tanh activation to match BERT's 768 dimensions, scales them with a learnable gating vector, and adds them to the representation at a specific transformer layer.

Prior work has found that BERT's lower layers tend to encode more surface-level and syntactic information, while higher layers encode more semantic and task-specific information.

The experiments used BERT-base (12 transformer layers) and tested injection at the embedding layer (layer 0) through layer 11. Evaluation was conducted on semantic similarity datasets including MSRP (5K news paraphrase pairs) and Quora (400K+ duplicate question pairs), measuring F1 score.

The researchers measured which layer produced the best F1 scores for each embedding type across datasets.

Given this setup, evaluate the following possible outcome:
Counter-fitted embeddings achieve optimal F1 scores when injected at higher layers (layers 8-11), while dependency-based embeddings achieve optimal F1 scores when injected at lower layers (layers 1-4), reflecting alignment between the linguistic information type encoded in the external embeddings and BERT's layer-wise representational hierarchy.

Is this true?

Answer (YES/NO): NO